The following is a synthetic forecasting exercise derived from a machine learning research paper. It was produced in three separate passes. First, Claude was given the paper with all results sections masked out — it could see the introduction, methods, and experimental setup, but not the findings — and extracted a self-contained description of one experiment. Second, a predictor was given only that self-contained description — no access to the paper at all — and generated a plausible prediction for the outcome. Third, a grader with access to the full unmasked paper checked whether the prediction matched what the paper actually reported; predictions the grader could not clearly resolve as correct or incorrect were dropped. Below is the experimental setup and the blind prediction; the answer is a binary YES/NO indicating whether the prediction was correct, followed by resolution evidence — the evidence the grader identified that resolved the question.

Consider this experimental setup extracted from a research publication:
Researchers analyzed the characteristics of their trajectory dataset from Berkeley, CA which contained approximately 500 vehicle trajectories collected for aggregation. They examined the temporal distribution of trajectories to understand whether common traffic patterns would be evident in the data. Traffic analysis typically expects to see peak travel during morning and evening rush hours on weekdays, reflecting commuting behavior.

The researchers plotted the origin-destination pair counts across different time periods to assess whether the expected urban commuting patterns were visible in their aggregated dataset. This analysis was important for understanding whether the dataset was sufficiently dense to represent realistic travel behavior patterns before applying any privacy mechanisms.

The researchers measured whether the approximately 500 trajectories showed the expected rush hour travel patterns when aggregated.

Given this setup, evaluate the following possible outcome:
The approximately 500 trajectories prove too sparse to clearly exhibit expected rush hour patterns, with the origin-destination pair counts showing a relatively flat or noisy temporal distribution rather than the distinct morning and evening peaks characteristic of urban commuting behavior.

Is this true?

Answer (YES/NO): NO